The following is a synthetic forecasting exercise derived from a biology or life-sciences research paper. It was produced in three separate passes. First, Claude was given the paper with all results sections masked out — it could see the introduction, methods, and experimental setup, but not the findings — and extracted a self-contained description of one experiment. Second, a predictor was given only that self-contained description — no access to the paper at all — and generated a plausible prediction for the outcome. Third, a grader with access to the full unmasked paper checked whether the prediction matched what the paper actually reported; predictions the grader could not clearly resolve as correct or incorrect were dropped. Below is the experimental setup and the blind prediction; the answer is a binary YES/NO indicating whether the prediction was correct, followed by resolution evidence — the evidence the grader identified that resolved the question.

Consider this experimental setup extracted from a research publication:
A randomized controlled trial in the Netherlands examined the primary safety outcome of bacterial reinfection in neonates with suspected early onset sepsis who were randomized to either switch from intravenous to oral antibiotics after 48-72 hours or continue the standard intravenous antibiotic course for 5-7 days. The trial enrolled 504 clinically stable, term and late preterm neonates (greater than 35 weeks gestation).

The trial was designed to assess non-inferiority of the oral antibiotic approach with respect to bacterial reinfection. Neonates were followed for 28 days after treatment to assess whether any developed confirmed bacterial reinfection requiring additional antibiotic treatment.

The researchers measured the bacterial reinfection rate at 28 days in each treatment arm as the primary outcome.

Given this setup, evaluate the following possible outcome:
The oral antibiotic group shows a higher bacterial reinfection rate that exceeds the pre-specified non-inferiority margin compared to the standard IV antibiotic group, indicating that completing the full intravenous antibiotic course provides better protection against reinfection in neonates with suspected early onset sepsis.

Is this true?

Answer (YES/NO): NO